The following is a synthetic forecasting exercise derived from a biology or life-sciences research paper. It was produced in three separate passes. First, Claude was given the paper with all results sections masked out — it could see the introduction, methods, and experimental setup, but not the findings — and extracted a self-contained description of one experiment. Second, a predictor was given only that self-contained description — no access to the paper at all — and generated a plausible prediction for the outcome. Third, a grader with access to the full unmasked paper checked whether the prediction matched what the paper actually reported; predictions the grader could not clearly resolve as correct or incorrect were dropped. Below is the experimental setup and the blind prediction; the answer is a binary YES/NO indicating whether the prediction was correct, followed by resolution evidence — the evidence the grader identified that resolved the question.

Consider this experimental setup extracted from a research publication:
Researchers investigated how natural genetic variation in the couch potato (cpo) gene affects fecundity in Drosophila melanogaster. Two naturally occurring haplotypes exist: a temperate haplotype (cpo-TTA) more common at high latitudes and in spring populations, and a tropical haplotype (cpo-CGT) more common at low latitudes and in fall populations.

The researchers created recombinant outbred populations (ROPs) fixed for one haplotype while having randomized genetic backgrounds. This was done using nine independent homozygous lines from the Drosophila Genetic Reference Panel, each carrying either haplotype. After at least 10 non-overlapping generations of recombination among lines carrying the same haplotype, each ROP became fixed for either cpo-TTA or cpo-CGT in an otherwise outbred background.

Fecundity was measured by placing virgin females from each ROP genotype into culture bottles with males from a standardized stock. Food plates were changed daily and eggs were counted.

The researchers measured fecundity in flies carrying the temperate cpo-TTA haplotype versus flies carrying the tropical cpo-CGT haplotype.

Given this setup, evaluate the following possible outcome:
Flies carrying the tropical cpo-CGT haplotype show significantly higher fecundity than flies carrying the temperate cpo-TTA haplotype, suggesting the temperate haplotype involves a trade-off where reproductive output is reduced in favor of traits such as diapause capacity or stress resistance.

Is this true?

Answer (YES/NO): YES